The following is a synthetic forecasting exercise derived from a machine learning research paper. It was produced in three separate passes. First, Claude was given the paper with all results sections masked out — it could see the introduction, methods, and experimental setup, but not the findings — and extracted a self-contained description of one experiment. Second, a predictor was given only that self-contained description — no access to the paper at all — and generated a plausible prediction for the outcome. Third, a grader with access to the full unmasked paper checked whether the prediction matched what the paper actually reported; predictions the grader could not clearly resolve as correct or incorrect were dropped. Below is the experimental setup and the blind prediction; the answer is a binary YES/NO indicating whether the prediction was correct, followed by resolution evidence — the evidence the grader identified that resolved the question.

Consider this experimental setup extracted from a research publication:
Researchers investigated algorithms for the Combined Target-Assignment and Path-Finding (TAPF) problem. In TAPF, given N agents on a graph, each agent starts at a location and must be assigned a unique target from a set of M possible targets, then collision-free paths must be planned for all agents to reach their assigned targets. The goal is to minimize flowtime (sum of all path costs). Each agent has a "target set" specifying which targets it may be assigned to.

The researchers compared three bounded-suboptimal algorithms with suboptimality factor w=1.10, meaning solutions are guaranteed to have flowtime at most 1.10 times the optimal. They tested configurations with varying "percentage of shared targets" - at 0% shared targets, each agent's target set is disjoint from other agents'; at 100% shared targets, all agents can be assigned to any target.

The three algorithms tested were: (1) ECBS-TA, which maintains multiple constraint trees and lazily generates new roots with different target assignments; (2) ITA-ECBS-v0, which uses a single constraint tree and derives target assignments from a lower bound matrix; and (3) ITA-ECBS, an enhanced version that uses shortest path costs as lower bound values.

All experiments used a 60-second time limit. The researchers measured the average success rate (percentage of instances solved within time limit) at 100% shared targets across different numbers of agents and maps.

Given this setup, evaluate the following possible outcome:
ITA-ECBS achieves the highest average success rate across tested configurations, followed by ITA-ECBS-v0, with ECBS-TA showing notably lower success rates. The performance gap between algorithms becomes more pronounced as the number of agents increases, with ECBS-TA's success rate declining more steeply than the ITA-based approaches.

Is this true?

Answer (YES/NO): NO